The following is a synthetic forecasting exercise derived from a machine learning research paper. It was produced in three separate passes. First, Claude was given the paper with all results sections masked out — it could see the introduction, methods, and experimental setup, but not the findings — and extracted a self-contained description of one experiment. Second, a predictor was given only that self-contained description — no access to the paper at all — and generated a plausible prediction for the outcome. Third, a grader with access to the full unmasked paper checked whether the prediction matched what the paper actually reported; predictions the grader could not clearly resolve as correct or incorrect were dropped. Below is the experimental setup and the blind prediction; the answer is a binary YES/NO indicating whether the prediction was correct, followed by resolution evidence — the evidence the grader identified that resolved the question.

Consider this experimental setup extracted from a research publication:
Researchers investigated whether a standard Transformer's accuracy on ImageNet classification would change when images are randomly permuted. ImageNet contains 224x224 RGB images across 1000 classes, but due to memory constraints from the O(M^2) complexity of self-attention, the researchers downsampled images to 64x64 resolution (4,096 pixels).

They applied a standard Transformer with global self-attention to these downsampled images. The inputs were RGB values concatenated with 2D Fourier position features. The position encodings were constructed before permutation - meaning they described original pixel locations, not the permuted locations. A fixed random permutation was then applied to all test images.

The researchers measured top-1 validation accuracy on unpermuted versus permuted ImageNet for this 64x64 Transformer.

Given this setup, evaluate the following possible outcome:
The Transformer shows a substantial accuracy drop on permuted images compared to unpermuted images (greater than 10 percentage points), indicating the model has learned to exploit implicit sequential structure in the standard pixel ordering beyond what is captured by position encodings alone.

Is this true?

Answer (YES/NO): NO